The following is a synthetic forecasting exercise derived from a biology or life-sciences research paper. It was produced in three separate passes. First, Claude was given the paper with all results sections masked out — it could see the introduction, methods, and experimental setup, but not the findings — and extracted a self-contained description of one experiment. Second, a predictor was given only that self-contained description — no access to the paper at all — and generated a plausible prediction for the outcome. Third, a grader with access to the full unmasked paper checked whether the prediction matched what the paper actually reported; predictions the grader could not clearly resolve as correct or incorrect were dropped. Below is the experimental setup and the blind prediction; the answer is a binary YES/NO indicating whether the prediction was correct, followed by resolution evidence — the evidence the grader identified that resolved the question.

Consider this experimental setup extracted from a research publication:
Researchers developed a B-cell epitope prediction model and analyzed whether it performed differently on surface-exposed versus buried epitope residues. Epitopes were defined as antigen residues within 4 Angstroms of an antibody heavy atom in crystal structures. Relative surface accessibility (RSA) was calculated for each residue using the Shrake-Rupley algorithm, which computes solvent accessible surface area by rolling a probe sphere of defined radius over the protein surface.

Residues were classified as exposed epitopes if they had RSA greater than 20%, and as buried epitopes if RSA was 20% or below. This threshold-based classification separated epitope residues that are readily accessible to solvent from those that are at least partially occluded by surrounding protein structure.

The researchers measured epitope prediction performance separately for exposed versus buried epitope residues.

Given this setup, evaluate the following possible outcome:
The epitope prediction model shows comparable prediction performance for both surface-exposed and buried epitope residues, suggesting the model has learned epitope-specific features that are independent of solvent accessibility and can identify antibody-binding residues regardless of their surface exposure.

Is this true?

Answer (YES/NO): NO